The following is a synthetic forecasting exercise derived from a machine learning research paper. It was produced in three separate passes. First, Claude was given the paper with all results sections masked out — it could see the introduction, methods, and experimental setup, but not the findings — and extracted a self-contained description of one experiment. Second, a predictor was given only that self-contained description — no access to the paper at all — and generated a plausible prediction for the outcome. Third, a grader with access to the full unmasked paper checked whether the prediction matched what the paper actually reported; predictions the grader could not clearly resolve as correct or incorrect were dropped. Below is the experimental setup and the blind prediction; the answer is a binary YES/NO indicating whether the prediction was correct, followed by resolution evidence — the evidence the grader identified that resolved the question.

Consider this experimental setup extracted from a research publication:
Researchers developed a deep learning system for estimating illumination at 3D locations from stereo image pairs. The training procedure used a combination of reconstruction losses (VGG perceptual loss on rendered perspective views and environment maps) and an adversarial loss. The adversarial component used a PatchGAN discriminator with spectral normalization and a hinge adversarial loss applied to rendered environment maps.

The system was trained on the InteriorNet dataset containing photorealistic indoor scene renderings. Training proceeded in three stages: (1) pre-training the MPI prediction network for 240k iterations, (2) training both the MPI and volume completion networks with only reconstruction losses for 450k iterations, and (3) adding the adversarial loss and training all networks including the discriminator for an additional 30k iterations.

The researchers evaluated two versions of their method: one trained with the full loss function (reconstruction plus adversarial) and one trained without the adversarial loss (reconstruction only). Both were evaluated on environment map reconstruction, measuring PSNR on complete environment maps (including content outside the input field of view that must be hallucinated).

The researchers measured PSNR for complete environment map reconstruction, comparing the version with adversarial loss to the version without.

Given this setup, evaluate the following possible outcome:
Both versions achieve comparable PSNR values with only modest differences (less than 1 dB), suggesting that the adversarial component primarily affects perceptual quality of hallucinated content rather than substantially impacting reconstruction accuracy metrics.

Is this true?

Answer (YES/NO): YES